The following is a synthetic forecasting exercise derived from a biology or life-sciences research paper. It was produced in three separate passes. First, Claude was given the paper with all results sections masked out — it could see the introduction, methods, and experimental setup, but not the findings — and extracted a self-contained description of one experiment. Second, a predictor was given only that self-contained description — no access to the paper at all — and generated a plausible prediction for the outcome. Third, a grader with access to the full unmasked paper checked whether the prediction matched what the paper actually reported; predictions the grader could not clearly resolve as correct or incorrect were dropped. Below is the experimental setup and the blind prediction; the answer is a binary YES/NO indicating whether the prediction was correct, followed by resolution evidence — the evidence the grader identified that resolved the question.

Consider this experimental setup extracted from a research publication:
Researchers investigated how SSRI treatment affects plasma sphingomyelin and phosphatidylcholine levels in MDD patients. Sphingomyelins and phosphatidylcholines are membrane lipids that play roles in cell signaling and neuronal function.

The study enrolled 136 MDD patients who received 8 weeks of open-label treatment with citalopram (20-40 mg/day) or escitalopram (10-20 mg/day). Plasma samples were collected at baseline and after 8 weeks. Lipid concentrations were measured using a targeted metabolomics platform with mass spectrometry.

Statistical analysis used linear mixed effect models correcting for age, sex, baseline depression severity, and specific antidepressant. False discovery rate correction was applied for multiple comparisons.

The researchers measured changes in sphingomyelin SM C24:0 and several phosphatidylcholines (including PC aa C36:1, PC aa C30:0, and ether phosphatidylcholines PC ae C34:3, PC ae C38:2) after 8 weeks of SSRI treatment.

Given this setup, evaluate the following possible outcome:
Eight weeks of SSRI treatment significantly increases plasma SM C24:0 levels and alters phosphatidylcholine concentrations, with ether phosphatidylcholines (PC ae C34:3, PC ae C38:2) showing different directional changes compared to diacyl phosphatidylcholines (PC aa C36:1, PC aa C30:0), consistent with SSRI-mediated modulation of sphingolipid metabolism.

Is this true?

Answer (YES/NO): NO